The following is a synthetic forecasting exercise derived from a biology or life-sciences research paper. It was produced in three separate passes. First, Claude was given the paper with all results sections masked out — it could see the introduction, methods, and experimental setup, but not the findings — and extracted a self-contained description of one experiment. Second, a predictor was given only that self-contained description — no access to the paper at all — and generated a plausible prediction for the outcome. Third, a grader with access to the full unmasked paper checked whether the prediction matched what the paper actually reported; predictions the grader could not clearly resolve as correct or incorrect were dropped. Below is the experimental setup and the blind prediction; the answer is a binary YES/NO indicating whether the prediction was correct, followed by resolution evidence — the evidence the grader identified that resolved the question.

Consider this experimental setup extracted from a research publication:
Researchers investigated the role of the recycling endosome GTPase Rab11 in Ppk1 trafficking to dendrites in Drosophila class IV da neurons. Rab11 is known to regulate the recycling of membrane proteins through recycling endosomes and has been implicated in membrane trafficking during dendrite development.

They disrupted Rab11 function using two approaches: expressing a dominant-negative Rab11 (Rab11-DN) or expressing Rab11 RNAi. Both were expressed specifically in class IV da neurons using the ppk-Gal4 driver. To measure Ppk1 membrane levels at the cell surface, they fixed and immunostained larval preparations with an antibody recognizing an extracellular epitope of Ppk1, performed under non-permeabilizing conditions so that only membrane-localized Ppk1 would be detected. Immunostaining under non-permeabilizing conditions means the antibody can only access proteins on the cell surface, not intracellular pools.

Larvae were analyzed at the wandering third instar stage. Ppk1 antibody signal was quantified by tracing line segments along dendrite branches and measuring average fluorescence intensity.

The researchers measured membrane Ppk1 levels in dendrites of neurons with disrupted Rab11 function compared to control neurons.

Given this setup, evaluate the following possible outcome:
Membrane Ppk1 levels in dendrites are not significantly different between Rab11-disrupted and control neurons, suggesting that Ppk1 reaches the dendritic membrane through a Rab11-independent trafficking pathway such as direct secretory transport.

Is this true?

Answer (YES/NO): NO